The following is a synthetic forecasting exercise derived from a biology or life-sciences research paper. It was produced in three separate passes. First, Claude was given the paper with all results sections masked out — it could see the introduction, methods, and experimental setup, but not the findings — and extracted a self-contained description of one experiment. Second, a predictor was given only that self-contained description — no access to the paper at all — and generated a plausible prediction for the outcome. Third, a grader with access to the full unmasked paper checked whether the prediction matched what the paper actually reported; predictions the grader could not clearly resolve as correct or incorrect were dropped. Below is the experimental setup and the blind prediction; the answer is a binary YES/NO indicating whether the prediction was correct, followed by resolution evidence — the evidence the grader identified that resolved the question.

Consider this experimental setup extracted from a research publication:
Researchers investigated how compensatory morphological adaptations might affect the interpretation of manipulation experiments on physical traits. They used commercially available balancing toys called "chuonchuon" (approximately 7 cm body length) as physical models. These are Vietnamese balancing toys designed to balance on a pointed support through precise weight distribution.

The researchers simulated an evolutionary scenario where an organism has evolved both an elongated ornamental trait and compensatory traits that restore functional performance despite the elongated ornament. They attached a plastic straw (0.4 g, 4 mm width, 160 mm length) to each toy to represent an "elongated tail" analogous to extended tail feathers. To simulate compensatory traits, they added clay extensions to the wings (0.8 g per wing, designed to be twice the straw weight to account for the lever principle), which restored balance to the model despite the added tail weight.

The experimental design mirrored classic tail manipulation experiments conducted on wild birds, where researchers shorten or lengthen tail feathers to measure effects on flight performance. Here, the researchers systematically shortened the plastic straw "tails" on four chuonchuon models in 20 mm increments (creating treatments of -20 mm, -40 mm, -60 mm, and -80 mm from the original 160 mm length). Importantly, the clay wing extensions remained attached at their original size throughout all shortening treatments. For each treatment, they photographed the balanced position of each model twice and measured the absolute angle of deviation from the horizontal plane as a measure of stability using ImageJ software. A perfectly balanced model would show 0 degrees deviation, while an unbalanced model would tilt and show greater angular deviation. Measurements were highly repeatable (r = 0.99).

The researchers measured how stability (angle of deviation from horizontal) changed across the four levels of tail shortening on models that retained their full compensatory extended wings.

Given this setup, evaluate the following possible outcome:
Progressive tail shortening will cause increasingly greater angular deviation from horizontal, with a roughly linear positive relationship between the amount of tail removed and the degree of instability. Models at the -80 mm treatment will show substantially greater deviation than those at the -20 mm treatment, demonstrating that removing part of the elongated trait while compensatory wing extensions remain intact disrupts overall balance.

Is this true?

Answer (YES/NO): NO